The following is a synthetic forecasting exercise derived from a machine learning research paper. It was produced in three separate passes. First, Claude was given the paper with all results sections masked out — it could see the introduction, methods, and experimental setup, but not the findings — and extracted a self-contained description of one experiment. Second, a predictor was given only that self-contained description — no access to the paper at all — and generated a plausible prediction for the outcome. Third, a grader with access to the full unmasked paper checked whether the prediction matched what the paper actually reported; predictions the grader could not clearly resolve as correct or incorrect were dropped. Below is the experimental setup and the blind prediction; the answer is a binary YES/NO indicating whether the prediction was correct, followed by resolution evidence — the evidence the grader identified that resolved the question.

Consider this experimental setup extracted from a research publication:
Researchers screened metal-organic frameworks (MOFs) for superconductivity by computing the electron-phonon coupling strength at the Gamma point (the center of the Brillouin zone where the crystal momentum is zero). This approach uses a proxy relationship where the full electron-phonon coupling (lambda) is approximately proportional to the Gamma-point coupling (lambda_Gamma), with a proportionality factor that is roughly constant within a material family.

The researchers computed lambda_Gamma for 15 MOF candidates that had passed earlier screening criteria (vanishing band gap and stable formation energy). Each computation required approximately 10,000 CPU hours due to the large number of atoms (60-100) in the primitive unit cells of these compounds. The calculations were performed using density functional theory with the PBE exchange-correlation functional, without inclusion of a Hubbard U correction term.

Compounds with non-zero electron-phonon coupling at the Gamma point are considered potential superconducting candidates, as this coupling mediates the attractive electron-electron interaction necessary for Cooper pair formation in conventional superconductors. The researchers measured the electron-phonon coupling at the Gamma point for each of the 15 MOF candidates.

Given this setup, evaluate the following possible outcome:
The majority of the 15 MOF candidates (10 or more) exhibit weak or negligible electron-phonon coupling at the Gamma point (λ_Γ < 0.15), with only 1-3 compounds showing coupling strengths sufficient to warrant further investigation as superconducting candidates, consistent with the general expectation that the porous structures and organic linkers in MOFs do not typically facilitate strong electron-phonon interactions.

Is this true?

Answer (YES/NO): YES